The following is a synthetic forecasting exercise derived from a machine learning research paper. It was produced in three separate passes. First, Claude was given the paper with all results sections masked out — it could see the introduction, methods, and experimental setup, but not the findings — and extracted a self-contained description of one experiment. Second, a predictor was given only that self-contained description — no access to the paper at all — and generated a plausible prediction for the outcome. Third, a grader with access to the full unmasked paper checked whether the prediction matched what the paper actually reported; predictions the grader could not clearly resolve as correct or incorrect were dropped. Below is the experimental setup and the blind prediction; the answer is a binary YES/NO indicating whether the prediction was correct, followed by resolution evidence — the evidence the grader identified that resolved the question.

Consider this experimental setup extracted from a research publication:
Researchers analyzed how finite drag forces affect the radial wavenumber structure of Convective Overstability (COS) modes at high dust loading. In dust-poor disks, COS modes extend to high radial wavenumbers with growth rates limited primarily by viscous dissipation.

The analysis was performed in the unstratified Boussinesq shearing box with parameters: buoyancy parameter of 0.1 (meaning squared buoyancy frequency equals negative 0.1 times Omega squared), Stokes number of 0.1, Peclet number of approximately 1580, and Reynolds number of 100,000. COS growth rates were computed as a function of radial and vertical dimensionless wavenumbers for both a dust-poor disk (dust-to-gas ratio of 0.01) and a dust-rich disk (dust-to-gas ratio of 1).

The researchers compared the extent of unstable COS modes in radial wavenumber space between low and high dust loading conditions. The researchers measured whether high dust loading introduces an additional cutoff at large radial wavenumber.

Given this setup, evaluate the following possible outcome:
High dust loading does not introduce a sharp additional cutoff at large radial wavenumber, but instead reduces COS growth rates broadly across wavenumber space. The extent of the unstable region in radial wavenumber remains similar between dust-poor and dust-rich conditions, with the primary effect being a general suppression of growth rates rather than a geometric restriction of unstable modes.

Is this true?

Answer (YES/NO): NO